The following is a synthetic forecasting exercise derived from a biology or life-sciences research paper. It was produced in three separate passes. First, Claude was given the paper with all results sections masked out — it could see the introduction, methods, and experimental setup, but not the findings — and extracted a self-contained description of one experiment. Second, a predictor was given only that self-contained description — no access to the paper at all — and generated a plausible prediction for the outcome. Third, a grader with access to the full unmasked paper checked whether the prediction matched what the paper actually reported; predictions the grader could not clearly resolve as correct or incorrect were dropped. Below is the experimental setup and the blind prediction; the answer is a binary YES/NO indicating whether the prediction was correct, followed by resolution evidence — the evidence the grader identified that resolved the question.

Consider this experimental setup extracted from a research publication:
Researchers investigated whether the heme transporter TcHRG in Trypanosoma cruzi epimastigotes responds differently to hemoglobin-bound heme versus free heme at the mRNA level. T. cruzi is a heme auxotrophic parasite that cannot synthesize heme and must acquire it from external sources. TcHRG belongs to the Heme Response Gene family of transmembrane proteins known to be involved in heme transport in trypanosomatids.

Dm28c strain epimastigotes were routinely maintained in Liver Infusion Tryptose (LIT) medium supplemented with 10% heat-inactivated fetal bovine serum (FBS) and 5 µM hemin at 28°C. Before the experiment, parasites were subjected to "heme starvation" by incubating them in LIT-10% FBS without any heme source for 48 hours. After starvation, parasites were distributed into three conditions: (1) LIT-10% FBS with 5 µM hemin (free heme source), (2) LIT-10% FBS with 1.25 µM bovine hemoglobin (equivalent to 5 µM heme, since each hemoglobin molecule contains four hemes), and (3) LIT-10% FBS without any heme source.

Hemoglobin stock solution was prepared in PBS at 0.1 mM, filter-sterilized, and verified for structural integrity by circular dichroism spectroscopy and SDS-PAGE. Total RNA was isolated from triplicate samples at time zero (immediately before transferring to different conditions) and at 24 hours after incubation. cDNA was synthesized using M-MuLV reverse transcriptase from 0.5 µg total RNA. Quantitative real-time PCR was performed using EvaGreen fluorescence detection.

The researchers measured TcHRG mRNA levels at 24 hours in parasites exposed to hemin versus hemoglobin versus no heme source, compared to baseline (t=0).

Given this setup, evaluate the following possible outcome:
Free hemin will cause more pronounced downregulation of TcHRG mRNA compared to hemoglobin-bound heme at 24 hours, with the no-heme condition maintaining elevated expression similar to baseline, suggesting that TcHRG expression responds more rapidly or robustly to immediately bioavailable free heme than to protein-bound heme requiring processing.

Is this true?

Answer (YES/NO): YES